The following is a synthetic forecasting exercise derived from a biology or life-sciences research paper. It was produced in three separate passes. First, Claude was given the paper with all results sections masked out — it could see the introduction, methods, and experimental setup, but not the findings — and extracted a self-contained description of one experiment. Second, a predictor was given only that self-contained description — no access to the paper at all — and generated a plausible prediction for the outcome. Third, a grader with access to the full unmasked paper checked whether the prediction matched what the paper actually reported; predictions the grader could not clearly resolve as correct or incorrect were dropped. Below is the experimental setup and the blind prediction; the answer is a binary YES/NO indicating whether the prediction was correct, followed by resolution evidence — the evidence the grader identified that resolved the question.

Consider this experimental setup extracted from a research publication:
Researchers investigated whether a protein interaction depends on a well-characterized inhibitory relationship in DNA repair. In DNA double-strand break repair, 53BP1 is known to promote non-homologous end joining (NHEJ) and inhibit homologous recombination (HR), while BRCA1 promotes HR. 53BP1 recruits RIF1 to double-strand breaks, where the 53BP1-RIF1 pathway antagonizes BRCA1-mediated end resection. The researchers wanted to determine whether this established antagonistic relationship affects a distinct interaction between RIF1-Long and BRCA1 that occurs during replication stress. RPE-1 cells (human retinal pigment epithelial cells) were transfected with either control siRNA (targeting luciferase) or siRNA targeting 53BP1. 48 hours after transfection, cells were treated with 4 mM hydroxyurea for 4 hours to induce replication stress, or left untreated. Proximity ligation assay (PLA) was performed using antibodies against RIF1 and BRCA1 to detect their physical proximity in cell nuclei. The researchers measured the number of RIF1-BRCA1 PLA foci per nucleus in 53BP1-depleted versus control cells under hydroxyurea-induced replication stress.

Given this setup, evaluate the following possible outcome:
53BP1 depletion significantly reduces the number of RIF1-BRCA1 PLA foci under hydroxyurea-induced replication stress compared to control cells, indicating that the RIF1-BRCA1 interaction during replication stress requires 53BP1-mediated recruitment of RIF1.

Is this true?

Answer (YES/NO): NO